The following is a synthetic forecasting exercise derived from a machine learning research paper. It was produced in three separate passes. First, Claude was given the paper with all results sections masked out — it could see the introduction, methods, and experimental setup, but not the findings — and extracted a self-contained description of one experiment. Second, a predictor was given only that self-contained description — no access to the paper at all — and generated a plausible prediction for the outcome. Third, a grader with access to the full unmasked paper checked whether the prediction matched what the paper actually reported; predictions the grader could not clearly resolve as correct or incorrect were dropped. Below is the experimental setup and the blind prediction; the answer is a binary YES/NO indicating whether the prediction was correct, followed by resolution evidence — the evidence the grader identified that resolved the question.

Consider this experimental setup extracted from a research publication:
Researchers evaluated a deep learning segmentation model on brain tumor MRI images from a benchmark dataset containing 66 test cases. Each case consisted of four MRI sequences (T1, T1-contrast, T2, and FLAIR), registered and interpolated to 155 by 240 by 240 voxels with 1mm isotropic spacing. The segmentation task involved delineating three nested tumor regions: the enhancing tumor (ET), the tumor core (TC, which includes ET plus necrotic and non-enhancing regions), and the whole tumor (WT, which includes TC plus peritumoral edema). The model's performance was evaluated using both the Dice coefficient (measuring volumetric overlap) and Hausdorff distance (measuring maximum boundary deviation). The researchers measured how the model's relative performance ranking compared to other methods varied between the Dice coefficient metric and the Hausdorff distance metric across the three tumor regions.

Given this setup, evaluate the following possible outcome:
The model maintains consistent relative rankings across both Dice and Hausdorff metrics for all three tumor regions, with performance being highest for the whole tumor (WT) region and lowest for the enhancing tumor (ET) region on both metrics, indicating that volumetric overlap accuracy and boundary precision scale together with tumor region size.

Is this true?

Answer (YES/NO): NO